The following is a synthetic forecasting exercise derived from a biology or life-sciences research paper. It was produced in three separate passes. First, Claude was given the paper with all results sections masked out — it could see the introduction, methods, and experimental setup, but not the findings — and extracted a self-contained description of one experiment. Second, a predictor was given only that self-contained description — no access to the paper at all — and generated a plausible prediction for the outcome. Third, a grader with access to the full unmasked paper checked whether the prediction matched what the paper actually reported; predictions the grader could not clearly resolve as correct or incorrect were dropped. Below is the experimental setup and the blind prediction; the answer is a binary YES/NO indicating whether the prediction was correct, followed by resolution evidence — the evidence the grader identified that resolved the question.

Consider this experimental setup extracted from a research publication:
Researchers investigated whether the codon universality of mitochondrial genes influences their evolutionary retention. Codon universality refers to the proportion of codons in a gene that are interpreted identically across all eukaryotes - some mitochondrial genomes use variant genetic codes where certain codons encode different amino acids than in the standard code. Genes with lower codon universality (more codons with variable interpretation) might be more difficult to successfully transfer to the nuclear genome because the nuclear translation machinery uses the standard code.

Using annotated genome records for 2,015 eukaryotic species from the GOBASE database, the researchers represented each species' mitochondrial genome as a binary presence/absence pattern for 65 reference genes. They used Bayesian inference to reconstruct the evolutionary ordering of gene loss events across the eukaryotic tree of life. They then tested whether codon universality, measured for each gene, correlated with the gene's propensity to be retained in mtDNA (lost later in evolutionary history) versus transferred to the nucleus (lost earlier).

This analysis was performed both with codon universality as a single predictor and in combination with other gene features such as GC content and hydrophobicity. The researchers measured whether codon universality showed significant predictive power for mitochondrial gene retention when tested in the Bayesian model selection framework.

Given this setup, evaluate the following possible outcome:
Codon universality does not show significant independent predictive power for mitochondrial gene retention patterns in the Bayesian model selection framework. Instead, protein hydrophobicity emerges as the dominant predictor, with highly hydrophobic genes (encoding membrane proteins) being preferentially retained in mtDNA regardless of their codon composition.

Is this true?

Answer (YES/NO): NO